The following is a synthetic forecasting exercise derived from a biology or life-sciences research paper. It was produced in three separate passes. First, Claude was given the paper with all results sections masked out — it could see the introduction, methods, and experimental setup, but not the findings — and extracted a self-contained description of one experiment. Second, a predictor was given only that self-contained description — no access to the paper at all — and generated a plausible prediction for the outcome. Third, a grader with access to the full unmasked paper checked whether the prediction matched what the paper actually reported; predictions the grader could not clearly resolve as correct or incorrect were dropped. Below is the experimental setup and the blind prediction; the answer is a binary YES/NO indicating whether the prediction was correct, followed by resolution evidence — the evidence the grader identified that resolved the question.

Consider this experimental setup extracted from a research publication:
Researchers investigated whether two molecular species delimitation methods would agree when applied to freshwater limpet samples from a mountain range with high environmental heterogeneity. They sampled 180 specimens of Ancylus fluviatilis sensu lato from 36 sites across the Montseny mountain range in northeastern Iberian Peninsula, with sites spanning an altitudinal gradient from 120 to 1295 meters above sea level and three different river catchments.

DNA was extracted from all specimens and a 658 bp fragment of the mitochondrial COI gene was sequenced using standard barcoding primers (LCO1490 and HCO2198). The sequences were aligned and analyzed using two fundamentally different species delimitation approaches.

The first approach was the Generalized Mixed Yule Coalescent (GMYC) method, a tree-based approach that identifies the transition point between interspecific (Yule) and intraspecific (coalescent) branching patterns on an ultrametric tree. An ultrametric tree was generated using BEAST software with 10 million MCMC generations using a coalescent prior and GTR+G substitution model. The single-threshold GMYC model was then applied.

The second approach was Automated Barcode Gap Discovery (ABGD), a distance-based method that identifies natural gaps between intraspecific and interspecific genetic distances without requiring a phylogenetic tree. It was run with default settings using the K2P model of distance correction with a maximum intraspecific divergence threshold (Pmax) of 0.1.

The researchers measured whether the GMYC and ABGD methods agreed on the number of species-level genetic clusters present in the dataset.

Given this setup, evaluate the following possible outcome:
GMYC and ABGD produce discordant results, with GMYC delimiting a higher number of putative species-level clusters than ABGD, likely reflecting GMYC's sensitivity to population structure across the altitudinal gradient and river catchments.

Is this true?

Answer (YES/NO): NO